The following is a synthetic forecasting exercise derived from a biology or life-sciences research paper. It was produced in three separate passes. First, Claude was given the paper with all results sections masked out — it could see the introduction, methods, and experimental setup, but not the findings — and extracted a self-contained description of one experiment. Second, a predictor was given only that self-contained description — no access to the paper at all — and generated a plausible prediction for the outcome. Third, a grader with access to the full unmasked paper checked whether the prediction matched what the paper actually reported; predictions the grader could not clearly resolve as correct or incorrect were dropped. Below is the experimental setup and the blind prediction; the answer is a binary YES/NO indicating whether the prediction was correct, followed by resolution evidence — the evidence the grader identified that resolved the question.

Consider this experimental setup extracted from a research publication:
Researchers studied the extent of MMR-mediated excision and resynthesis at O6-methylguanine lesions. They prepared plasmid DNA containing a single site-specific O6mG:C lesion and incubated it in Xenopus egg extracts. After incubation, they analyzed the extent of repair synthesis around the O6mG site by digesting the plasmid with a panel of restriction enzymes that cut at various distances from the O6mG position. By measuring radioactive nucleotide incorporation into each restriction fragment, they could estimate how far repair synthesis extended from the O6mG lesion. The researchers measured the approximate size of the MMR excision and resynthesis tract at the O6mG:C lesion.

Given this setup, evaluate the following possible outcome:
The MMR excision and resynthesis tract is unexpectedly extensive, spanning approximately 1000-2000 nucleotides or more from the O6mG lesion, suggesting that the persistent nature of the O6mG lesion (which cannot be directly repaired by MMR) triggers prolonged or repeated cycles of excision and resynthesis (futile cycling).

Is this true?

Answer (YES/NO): NO